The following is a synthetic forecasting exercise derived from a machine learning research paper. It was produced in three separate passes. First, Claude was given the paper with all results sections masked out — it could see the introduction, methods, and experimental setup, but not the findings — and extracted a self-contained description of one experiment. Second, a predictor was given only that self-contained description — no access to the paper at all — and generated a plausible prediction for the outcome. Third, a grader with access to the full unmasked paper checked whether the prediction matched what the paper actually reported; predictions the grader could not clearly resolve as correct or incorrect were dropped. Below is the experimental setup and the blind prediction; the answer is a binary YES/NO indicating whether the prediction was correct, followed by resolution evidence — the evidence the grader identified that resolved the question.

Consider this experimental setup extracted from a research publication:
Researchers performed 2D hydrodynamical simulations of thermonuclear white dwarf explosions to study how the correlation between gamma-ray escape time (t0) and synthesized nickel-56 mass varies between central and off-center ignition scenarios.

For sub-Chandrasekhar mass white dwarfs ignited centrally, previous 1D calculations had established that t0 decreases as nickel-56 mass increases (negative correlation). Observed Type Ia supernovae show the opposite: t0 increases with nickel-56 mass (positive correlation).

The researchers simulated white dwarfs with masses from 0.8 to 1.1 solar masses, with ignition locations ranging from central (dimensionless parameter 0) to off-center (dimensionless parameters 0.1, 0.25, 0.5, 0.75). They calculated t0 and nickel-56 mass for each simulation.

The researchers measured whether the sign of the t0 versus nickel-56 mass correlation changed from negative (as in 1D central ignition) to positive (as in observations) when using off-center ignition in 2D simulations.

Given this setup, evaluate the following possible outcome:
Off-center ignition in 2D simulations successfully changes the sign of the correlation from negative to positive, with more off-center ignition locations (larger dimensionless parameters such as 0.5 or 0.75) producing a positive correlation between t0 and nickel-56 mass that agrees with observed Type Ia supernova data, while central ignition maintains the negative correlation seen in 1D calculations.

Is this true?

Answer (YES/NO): NO